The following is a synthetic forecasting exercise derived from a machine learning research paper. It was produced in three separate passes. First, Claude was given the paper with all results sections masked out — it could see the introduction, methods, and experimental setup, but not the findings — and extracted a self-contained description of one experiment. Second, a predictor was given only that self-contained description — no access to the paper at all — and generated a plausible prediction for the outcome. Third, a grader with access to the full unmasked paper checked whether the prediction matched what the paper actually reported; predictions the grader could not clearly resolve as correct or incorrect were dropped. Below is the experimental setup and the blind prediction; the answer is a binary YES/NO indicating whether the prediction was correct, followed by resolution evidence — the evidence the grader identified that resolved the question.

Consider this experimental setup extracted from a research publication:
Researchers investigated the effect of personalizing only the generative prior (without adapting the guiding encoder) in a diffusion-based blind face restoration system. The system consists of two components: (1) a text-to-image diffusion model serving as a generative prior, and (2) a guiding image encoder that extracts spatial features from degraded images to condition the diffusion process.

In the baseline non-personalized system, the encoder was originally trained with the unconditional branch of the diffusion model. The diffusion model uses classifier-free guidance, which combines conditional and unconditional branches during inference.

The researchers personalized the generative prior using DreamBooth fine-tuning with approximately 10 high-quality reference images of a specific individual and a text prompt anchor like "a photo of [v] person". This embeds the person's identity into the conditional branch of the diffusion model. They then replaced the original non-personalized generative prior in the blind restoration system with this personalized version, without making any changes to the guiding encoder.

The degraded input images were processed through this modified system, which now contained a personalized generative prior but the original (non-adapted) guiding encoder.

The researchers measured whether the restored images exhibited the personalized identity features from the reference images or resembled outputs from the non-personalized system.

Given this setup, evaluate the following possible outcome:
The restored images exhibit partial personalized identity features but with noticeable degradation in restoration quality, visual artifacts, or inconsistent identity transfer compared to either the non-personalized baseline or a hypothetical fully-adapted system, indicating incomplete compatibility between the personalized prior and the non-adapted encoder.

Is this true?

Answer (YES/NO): NO